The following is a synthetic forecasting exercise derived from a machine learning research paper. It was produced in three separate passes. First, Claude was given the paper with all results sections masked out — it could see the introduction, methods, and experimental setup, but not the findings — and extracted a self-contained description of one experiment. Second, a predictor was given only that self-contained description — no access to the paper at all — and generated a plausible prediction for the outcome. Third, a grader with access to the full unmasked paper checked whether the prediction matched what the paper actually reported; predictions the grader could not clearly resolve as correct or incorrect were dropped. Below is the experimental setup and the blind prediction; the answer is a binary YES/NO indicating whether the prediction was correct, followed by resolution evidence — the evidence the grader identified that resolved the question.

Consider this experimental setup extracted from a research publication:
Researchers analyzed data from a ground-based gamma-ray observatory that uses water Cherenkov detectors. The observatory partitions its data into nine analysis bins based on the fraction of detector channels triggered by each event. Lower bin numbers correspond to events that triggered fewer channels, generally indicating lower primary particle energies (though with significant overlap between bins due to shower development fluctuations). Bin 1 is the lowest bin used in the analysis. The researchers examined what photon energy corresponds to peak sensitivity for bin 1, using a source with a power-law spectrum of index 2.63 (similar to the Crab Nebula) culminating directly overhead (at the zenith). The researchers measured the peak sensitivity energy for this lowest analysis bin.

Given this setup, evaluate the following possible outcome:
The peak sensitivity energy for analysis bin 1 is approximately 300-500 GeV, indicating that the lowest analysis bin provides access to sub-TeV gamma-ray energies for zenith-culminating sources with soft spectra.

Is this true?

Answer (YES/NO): YES